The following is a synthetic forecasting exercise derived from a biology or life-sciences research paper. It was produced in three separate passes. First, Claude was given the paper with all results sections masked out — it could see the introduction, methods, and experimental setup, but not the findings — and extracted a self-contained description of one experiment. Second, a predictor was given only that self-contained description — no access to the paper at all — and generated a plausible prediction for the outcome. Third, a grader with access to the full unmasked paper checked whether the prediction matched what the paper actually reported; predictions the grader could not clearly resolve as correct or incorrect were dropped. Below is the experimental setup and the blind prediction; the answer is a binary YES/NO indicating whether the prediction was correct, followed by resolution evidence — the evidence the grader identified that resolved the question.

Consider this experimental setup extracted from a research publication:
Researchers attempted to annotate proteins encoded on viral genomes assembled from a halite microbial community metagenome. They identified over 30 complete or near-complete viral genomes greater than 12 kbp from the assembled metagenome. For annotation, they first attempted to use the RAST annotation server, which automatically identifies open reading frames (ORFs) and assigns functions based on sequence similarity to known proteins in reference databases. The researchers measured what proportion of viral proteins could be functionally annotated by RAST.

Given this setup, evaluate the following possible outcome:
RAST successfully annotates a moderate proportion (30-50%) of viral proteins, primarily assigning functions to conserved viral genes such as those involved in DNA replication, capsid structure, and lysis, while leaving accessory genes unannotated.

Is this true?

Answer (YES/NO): NO